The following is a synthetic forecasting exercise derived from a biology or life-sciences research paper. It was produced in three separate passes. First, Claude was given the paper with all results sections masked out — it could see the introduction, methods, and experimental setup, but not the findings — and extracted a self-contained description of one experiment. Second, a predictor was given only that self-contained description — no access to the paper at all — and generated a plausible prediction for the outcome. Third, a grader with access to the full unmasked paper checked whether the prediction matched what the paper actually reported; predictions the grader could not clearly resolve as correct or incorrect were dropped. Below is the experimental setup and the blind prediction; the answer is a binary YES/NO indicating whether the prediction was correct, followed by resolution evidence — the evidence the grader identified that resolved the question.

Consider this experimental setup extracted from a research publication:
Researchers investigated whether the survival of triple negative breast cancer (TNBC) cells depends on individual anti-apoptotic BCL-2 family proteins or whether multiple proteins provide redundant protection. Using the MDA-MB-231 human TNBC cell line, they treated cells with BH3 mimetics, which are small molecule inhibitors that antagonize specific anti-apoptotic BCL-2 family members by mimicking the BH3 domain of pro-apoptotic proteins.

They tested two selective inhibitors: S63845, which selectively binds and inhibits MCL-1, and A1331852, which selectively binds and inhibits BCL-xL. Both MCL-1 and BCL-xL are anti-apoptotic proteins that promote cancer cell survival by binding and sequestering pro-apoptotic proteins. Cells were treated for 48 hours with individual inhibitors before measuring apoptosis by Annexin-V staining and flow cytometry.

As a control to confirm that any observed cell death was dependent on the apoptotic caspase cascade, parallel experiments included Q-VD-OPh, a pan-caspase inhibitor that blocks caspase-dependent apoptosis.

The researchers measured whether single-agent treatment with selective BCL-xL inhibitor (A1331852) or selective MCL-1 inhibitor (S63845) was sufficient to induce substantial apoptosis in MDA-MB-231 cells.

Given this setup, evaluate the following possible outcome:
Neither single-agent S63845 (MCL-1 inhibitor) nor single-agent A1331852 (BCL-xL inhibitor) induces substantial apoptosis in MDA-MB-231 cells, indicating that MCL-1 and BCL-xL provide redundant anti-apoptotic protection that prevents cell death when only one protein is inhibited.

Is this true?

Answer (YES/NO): NO